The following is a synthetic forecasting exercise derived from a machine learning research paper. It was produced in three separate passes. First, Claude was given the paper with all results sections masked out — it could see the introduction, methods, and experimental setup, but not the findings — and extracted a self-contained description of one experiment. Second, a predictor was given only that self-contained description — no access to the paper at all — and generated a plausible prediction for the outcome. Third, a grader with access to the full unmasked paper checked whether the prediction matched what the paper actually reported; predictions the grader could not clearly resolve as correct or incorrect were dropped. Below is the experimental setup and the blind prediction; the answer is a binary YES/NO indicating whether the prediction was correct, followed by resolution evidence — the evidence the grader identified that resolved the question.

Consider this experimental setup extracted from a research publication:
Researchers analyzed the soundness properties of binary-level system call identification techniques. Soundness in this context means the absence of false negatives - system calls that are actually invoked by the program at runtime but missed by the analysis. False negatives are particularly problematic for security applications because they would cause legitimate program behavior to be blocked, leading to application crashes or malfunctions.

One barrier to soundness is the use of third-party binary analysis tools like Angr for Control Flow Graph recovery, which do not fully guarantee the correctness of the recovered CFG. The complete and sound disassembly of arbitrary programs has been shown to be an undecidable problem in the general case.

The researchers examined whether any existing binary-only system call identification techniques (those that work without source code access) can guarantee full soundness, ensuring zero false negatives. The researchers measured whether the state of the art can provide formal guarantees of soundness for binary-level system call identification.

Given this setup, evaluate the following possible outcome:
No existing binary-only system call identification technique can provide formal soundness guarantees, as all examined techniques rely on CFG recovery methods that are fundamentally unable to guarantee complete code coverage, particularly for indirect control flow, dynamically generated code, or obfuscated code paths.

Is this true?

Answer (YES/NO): YES